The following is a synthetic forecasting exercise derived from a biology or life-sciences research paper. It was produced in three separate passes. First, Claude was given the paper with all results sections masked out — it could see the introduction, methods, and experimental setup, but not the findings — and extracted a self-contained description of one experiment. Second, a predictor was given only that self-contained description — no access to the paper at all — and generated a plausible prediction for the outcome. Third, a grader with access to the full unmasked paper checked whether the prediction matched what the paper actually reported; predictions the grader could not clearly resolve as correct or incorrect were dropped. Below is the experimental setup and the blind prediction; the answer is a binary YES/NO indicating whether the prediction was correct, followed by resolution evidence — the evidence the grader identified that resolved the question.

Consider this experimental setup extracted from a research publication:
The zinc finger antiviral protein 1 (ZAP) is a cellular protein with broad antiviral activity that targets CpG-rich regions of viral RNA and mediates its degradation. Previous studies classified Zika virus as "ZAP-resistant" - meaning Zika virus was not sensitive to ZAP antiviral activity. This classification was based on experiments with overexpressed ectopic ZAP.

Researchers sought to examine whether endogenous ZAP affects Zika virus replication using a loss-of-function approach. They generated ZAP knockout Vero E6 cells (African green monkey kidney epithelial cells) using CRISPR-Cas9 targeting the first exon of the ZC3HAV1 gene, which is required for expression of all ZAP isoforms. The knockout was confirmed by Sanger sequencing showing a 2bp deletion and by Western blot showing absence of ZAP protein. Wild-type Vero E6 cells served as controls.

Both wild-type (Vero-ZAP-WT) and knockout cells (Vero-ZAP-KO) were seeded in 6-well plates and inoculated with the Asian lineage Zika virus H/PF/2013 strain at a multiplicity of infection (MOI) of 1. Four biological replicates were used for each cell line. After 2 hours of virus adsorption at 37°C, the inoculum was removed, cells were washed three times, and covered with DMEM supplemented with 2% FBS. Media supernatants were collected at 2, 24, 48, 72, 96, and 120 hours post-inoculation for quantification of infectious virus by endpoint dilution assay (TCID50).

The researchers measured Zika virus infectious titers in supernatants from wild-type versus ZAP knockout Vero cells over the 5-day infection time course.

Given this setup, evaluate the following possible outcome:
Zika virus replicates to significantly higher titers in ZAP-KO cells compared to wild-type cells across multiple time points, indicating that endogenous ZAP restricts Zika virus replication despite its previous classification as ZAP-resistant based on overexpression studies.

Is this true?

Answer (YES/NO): YES